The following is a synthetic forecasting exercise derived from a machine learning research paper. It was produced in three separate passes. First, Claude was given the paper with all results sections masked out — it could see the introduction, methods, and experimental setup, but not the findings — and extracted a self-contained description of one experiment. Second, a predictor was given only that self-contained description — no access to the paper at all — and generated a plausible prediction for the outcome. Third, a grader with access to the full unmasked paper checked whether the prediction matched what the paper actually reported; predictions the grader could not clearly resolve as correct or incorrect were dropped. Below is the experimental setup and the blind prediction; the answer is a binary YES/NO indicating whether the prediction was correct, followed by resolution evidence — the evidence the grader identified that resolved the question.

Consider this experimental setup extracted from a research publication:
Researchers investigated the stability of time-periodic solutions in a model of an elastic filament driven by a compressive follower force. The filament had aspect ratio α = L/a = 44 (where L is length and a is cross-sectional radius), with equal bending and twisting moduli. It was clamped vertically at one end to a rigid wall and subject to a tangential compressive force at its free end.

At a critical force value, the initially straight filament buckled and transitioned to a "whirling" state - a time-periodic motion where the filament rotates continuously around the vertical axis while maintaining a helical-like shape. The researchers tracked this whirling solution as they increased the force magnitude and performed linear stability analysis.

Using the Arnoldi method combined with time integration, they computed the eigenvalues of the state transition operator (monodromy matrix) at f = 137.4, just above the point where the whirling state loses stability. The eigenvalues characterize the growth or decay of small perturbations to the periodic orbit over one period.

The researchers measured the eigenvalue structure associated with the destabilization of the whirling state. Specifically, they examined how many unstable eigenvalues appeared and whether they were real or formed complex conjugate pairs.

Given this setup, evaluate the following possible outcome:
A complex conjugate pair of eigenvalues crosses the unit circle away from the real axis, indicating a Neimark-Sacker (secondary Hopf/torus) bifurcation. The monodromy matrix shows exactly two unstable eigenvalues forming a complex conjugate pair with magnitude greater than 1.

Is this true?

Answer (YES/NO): YES